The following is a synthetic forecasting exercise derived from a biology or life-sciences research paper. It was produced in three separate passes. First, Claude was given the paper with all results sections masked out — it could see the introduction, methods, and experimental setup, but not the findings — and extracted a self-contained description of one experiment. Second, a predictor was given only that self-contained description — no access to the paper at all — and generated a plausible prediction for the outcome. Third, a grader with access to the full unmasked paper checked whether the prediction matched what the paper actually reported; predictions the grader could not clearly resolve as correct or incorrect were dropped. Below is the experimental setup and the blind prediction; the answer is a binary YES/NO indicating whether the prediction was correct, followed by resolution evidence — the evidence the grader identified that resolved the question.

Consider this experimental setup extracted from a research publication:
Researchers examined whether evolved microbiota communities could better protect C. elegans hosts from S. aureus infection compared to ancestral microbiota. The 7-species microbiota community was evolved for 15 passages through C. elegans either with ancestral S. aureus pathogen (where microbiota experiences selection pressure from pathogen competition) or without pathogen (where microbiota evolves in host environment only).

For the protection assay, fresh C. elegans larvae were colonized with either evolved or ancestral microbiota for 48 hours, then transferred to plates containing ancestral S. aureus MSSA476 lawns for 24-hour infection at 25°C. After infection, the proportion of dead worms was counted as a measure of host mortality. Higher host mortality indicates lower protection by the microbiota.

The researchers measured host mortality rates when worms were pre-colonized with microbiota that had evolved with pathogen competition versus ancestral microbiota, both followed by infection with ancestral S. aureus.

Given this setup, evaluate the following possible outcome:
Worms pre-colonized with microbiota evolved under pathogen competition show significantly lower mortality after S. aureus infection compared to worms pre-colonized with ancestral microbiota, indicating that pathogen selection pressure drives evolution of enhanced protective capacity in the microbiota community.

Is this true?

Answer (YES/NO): NO